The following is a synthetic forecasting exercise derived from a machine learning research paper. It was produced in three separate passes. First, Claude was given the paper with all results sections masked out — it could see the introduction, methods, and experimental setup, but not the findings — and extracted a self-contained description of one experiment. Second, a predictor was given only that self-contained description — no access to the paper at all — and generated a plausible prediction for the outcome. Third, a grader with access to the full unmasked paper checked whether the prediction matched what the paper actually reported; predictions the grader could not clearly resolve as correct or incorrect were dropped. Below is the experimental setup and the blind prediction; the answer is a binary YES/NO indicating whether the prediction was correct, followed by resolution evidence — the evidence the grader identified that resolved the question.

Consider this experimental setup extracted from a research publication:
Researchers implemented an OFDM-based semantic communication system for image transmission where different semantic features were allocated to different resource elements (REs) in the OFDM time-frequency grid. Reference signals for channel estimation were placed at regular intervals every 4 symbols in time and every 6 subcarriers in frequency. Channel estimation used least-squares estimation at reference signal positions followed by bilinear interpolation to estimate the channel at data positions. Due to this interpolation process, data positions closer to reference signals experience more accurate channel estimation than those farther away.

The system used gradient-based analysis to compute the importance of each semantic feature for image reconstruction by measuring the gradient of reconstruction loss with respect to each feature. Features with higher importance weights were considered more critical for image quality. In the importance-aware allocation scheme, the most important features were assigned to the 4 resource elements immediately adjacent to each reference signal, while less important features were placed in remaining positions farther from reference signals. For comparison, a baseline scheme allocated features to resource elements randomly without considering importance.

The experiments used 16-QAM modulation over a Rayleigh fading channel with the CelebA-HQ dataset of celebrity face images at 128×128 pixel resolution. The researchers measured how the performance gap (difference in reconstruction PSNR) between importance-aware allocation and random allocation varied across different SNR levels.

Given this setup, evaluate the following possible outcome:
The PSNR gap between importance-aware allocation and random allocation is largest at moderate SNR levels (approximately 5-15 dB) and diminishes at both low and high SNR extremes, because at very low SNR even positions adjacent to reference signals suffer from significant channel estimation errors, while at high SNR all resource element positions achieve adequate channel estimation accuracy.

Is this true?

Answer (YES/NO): NO